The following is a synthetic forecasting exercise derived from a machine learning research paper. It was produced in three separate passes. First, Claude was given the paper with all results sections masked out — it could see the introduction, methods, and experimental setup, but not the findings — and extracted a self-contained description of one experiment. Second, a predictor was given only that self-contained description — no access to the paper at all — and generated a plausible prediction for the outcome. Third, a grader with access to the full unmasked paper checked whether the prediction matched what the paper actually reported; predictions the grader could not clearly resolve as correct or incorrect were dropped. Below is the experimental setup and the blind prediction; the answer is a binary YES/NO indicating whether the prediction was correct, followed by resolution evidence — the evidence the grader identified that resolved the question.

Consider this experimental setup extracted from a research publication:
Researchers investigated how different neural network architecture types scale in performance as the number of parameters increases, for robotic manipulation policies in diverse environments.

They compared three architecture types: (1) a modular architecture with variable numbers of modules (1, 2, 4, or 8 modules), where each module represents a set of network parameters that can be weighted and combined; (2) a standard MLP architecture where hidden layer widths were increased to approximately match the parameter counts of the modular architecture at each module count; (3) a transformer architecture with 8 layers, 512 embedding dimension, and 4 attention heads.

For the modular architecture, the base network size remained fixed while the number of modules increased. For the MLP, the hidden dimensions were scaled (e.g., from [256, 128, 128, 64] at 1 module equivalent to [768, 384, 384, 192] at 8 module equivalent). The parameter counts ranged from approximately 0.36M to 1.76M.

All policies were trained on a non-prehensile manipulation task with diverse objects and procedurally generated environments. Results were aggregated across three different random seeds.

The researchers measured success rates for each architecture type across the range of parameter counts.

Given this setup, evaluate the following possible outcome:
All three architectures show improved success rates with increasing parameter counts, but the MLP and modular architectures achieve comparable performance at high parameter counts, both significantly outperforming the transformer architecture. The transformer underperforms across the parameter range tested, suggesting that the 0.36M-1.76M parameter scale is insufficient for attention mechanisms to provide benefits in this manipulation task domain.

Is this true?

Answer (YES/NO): NO